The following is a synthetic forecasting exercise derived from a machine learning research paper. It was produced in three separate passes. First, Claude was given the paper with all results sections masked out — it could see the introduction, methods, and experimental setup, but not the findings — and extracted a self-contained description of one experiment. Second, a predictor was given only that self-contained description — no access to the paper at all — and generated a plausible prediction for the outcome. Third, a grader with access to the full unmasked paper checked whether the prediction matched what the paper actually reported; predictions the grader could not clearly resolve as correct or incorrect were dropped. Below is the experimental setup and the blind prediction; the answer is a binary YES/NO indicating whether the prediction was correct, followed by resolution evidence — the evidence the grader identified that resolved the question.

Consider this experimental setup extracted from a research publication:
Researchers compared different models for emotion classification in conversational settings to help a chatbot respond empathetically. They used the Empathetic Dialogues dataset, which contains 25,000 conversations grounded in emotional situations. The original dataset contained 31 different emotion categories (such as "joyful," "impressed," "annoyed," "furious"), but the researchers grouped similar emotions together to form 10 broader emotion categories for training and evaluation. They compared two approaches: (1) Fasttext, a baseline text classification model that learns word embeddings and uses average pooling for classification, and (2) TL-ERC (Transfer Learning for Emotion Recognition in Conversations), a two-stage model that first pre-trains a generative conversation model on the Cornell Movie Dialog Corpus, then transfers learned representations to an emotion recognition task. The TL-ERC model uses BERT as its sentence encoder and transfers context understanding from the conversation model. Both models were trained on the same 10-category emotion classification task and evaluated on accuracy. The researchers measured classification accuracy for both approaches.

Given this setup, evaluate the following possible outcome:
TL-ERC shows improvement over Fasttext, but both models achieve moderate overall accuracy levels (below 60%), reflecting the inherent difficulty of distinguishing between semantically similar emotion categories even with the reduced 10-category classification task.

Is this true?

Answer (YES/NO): NO